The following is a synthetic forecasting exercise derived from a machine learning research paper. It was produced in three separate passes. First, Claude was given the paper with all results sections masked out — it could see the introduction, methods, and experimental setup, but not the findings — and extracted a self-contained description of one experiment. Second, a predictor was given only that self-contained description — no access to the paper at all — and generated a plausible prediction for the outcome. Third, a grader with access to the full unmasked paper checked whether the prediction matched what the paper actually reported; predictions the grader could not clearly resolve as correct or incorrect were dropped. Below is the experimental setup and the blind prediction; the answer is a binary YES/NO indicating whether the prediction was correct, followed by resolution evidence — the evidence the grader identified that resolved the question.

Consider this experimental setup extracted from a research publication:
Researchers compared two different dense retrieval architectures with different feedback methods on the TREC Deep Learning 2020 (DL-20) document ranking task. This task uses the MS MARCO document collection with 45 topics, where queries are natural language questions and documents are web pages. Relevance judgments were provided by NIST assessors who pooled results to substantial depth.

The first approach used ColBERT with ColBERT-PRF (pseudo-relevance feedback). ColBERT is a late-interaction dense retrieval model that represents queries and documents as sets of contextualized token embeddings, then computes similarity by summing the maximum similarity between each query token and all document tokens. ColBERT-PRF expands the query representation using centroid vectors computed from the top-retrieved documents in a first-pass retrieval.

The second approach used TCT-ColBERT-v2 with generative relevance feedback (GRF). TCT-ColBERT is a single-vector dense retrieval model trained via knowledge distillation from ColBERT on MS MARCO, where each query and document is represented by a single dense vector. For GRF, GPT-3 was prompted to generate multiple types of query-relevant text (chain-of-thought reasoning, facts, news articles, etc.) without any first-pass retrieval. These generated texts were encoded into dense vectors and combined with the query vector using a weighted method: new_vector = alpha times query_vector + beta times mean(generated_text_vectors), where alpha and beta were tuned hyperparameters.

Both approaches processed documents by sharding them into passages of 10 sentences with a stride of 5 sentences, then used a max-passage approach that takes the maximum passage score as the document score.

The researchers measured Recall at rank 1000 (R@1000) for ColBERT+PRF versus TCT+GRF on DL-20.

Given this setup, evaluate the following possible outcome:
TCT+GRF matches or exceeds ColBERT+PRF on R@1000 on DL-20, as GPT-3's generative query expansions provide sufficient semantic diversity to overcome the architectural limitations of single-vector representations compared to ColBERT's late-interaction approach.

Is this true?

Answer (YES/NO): NO